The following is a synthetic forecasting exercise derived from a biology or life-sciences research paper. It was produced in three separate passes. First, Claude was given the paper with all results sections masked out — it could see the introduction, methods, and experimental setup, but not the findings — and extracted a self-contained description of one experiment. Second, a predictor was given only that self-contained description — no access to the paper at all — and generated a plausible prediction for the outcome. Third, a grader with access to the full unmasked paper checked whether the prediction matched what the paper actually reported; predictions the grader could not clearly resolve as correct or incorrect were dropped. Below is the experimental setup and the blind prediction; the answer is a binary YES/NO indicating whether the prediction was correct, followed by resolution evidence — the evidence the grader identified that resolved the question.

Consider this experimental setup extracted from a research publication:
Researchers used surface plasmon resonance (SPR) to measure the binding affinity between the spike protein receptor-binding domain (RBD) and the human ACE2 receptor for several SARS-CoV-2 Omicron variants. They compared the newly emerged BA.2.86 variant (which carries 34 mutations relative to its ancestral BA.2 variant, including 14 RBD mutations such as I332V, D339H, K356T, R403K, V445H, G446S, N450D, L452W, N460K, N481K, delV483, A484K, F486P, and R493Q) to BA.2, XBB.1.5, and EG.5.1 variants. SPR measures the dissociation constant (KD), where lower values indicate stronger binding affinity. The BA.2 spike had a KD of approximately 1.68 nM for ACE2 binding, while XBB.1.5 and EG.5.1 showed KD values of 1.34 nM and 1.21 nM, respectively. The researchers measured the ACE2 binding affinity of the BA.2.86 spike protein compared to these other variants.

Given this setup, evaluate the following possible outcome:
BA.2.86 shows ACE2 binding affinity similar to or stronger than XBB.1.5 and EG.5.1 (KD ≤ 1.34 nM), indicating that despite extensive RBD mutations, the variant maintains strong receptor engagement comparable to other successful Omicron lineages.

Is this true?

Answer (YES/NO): YES